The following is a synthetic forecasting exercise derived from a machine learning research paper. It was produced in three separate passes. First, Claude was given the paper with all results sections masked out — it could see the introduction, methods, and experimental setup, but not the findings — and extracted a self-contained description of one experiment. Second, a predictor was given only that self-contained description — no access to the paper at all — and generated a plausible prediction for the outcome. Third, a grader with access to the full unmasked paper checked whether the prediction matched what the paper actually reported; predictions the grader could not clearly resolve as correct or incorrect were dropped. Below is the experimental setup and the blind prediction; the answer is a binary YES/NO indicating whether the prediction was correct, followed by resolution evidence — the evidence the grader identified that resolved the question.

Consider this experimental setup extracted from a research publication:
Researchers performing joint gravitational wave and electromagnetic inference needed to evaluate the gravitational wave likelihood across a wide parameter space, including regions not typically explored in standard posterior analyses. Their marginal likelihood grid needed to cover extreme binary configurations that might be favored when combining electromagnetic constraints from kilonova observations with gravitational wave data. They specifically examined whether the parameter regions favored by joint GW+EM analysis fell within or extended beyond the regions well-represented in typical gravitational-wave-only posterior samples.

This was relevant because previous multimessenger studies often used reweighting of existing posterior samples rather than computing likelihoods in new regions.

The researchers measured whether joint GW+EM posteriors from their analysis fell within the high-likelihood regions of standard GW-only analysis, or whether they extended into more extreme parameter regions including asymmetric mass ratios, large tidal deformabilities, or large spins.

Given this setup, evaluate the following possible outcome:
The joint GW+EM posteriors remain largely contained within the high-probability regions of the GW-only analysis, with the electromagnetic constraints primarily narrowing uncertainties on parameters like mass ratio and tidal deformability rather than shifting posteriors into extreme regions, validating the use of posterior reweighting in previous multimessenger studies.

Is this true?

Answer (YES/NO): NO